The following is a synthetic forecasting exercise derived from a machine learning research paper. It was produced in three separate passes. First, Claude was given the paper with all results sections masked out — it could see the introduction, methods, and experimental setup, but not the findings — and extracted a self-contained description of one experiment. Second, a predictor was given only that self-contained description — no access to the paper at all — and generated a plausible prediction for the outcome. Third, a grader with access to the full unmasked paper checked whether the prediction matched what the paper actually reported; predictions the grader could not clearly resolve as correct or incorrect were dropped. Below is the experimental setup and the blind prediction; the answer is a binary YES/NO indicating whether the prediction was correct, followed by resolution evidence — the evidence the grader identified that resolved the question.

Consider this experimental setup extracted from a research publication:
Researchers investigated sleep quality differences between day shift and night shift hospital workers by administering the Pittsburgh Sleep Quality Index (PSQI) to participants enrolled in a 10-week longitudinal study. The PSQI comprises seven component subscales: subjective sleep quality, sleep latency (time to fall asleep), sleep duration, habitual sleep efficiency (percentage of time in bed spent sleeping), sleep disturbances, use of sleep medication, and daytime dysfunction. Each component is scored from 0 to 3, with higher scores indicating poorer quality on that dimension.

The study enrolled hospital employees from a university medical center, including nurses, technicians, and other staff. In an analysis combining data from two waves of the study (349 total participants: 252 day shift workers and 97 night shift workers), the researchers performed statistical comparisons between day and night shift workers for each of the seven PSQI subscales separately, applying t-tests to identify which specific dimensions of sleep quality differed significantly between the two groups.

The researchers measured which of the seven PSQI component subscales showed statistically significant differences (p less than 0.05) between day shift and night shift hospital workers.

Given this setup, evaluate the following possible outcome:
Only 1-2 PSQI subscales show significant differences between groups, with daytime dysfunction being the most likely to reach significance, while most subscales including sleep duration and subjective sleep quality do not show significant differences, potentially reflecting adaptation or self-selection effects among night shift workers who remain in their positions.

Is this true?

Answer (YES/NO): NO